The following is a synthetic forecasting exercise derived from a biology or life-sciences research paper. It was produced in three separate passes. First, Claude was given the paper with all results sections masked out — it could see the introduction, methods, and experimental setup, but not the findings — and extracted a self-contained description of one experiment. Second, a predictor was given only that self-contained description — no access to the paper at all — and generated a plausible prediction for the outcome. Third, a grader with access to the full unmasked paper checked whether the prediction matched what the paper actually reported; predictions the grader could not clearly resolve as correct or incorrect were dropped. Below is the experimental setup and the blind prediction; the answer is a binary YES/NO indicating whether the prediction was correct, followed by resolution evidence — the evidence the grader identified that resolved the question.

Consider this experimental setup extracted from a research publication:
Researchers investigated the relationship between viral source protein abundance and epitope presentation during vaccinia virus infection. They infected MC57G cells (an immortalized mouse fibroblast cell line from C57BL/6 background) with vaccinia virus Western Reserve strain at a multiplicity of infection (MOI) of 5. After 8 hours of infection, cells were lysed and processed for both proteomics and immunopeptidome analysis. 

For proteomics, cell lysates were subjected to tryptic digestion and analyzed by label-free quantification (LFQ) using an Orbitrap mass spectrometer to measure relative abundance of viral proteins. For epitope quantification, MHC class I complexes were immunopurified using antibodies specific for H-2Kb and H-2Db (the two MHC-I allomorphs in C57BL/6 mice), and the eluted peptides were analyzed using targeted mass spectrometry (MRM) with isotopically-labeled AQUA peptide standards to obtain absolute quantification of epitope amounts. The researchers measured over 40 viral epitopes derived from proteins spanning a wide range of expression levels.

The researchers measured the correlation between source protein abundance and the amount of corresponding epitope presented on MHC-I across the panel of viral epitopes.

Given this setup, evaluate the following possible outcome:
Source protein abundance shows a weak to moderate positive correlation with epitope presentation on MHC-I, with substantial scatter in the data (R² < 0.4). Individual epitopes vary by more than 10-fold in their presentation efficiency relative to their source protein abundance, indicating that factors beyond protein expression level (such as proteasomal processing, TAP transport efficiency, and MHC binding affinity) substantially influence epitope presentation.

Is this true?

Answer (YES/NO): NO